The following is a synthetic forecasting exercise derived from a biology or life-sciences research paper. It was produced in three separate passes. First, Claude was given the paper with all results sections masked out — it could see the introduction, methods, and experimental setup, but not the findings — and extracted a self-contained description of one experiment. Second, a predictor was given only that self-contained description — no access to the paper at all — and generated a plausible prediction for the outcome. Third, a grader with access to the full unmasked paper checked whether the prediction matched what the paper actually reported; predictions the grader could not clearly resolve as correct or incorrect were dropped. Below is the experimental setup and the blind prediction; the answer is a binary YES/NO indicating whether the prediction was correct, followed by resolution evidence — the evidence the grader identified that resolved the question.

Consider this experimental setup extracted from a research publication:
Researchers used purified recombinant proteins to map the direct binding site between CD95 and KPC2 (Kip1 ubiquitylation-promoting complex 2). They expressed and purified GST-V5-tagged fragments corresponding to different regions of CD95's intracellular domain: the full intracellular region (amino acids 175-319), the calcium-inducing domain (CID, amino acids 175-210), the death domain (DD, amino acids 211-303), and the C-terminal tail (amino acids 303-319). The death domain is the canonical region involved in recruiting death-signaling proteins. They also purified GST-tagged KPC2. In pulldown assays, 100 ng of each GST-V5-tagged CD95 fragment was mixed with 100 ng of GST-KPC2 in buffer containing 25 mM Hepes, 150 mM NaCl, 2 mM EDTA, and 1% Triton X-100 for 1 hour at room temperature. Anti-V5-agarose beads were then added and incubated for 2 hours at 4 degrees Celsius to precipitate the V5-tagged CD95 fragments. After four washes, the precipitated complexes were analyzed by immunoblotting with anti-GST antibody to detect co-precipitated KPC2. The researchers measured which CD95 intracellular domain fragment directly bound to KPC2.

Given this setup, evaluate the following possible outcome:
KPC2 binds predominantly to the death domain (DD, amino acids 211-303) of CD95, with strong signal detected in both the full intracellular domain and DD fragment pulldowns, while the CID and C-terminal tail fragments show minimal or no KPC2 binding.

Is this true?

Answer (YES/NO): NO